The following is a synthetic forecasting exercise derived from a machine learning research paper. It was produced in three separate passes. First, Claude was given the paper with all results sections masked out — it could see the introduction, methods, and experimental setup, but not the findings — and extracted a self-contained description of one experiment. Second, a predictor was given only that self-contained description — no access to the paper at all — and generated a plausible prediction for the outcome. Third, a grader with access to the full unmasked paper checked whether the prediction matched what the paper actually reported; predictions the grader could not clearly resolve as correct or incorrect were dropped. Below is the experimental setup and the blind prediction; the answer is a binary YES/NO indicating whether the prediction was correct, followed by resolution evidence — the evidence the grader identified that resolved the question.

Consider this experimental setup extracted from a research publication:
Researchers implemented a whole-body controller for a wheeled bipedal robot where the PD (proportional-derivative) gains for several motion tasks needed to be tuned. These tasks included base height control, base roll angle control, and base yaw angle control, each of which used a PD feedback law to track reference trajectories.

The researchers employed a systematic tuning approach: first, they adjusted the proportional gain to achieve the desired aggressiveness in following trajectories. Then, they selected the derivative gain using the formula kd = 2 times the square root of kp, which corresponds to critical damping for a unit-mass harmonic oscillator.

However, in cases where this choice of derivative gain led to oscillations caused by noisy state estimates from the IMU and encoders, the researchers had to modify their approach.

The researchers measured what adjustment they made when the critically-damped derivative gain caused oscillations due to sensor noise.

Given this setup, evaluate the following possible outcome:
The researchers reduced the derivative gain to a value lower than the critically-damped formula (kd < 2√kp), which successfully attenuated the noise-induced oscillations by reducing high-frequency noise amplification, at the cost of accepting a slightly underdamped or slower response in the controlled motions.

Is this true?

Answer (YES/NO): NO